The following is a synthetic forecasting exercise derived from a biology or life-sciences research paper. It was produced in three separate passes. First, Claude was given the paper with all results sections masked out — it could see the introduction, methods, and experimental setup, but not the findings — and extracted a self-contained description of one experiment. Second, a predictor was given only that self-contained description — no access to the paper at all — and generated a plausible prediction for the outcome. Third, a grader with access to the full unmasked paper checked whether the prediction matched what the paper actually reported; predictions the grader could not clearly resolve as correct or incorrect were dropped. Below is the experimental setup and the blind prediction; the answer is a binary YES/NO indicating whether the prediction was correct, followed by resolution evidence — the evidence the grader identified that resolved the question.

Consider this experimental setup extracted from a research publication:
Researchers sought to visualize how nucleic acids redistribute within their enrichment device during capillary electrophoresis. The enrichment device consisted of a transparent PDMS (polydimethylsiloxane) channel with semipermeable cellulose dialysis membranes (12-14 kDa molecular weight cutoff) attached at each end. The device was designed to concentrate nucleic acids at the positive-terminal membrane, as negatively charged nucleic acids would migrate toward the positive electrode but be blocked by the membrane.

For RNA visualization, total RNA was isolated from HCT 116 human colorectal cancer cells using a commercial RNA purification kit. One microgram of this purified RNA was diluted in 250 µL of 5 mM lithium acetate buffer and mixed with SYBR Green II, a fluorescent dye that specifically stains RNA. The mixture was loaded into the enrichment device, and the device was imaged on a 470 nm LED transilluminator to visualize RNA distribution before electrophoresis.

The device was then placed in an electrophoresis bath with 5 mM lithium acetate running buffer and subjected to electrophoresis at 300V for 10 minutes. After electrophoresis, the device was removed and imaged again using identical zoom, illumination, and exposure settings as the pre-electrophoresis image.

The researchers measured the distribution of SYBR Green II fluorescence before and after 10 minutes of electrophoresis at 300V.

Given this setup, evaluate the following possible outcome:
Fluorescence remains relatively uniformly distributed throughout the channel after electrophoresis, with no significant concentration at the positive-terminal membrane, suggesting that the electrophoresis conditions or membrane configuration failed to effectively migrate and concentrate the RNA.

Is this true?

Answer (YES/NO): NO